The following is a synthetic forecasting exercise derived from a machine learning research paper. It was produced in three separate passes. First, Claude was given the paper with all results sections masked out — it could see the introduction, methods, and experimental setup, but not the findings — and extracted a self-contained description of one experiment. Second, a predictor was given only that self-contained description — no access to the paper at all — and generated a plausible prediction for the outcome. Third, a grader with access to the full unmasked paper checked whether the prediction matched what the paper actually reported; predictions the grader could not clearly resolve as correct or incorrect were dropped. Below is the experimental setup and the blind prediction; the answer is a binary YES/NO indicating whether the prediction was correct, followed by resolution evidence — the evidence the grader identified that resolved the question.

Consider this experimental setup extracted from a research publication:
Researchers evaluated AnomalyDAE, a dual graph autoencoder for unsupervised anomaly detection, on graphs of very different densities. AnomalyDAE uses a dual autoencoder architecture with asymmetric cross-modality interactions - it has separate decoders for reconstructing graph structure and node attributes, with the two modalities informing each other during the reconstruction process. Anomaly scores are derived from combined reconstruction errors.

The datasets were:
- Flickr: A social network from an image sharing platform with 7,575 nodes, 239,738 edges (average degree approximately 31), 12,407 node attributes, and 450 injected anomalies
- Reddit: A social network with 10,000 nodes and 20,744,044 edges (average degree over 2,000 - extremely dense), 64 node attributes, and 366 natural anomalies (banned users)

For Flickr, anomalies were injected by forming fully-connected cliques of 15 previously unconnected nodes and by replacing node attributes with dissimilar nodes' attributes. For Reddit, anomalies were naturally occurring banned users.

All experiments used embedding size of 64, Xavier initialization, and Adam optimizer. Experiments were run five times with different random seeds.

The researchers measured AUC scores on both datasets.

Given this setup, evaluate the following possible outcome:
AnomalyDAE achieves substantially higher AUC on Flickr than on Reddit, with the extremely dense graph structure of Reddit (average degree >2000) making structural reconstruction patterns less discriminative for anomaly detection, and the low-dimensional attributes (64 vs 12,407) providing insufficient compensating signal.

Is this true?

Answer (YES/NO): YES